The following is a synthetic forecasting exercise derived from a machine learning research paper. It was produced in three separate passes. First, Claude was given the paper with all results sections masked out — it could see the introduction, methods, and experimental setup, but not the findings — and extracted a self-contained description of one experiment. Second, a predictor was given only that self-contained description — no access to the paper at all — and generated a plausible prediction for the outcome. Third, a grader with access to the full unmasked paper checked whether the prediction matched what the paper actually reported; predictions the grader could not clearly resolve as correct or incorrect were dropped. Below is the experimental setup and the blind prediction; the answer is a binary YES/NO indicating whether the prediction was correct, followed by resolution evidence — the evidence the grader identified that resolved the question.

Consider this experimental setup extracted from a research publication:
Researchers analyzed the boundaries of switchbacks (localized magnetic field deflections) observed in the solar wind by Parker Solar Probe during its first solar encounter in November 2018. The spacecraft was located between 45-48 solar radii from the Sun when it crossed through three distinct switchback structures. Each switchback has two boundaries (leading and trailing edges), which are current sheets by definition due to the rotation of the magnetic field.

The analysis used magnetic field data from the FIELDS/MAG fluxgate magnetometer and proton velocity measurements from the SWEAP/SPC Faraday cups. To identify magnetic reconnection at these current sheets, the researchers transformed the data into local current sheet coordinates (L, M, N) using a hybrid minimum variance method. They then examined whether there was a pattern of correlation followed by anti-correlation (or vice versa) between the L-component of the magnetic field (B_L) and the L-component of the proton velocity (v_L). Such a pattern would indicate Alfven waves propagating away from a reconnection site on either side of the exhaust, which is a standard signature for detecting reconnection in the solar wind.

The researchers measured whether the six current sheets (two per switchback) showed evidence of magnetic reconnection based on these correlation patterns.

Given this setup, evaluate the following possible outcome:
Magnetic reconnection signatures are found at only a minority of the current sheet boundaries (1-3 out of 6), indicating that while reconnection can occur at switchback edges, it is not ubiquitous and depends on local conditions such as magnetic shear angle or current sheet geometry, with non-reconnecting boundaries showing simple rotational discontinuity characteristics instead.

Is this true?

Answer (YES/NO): NO